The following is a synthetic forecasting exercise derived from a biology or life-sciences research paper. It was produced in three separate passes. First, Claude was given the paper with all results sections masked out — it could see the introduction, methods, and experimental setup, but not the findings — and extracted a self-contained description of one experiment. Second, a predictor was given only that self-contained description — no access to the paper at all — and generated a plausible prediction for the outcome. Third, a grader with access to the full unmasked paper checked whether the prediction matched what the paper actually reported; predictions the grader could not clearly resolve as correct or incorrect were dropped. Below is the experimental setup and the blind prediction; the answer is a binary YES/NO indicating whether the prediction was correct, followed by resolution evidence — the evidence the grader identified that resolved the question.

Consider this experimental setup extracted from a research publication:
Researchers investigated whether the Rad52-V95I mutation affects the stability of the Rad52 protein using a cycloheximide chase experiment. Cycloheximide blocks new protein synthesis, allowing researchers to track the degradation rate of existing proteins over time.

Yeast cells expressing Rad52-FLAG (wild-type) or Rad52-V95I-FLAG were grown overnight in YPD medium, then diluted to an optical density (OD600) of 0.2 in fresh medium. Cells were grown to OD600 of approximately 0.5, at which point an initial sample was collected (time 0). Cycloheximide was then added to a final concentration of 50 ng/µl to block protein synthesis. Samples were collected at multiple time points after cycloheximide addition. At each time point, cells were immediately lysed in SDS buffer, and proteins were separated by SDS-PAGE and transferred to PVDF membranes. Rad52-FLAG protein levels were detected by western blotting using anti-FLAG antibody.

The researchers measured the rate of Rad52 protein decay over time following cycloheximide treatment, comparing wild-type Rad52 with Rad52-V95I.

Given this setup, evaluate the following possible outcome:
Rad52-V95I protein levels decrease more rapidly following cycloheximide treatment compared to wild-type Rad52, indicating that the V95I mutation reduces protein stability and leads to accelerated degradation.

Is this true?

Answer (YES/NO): YES